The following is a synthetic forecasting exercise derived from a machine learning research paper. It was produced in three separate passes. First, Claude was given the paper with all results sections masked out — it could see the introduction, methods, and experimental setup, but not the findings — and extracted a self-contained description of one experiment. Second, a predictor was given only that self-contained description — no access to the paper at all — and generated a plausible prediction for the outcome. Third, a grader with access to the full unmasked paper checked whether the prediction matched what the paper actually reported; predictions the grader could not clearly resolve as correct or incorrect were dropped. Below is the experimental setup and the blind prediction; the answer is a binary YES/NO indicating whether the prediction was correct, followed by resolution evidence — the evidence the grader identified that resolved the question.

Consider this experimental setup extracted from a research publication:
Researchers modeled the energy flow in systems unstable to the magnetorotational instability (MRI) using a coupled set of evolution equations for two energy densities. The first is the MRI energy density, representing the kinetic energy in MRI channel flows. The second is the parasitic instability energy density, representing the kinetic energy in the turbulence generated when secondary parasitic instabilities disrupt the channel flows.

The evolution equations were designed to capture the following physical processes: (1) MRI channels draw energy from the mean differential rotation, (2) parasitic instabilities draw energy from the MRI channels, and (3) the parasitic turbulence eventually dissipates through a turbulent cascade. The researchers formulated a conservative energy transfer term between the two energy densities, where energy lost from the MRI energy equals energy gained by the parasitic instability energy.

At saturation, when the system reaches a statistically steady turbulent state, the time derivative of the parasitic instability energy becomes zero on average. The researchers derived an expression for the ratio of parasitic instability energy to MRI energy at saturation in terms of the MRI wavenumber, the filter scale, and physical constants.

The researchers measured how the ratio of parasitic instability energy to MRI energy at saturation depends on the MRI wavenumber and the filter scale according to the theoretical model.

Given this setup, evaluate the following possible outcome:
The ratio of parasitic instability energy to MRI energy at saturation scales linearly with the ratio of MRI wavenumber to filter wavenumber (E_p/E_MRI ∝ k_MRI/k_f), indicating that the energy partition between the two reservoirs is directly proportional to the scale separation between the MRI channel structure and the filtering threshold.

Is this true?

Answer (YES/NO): NO